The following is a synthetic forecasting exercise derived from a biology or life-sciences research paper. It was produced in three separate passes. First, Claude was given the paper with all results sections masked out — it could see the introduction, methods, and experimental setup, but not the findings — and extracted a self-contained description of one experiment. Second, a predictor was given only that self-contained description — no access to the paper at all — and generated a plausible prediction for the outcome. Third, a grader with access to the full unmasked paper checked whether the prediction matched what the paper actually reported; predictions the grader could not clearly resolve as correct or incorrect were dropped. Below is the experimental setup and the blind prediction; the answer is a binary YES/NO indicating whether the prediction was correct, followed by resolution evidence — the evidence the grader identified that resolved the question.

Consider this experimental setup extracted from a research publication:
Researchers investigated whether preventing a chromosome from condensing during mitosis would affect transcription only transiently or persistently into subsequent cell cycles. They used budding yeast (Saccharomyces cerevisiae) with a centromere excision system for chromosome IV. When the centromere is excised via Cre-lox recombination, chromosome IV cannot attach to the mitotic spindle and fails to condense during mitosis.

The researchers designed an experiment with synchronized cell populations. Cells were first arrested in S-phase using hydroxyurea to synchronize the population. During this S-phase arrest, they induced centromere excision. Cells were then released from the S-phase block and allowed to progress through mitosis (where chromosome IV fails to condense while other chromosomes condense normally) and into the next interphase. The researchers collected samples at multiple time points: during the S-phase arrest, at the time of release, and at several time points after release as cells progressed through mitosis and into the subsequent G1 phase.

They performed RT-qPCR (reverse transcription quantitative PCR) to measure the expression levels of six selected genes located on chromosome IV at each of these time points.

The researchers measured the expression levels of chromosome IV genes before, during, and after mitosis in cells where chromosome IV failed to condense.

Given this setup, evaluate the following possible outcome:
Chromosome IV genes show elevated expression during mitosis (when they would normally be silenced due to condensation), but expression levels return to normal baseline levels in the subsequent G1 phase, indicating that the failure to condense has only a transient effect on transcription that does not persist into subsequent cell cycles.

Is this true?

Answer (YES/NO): NO